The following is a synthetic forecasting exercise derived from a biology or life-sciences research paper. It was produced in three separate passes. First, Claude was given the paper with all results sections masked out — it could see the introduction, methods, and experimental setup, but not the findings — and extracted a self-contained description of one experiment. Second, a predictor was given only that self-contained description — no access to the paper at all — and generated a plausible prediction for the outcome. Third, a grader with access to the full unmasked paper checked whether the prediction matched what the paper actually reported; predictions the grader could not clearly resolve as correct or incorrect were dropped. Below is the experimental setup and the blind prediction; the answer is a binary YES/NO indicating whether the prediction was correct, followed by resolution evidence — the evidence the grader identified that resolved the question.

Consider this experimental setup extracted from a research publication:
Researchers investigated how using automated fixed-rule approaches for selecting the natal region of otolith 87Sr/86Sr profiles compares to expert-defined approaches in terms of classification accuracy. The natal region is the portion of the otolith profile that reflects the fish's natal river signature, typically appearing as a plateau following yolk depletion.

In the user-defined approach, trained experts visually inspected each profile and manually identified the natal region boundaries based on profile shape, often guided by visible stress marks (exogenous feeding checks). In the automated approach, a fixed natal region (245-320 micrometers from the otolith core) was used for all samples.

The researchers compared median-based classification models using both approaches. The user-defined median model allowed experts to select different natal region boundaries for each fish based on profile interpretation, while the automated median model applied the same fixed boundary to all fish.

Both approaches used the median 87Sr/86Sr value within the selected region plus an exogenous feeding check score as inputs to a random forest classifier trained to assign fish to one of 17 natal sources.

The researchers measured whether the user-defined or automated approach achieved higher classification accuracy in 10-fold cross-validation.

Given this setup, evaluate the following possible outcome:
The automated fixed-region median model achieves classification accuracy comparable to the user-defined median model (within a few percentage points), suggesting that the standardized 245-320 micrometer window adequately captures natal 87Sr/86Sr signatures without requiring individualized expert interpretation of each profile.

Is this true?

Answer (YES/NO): YES